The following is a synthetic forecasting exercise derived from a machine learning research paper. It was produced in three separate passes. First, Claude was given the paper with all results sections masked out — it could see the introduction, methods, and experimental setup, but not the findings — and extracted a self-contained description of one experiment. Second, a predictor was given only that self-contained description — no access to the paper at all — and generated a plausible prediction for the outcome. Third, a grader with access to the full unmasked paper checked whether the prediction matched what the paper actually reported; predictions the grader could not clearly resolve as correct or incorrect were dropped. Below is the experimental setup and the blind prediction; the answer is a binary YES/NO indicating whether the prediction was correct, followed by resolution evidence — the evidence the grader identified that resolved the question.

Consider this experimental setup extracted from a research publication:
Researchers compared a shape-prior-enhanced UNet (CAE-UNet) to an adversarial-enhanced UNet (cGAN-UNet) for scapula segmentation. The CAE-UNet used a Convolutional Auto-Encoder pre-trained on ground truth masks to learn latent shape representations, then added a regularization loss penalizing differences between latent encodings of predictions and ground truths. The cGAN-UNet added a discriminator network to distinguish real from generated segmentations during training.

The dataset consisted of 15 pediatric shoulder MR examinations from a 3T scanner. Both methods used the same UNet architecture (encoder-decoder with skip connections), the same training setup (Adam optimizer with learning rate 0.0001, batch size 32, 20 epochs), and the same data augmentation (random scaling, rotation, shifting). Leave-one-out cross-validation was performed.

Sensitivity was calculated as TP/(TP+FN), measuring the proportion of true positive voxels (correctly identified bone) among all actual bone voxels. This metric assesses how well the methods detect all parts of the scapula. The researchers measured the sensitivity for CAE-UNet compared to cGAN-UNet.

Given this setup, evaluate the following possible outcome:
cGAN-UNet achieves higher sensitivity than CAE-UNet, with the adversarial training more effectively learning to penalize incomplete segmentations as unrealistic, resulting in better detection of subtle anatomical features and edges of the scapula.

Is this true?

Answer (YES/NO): YES